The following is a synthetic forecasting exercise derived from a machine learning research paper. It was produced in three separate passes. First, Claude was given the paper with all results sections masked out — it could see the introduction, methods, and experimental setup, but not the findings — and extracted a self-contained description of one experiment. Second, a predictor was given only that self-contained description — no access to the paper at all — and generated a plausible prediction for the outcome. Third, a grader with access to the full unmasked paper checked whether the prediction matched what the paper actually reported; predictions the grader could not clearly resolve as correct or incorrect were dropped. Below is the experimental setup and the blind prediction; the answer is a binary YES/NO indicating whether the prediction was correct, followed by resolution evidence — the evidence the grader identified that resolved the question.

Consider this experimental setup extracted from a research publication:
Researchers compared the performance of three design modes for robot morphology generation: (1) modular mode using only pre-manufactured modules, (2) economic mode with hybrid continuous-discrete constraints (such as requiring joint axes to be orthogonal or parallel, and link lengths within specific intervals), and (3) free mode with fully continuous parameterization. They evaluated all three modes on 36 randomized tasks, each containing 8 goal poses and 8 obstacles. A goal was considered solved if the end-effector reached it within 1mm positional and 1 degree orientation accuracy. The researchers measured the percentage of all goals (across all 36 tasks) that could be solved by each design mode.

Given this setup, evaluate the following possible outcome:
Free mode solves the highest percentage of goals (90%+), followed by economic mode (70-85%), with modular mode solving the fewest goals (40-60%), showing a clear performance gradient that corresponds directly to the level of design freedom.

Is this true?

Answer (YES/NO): NO